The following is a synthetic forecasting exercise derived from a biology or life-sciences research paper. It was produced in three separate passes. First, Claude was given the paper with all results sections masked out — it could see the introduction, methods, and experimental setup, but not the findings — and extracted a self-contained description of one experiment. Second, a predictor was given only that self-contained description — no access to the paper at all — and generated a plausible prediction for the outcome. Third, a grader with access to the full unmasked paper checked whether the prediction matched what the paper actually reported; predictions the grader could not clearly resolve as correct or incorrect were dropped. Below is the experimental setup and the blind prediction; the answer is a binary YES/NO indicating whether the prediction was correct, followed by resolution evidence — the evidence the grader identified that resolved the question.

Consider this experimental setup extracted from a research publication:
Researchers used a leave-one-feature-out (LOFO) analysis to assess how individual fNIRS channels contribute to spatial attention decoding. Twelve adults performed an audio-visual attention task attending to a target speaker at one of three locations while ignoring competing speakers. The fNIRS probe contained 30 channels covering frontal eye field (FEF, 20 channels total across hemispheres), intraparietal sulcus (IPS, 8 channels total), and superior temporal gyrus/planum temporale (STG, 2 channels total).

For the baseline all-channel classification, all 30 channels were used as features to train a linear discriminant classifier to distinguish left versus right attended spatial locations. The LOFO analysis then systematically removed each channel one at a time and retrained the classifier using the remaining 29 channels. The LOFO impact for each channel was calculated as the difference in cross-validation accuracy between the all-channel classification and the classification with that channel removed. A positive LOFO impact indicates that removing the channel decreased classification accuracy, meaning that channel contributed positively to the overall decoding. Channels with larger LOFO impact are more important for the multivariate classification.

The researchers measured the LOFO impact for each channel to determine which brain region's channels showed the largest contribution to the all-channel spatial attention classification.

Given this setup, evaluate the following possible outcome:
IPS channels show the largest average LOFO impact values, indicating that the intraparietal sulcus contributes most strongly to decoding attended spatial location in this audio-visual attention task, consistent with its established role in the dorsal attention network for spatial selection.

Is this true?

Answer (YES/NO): NO